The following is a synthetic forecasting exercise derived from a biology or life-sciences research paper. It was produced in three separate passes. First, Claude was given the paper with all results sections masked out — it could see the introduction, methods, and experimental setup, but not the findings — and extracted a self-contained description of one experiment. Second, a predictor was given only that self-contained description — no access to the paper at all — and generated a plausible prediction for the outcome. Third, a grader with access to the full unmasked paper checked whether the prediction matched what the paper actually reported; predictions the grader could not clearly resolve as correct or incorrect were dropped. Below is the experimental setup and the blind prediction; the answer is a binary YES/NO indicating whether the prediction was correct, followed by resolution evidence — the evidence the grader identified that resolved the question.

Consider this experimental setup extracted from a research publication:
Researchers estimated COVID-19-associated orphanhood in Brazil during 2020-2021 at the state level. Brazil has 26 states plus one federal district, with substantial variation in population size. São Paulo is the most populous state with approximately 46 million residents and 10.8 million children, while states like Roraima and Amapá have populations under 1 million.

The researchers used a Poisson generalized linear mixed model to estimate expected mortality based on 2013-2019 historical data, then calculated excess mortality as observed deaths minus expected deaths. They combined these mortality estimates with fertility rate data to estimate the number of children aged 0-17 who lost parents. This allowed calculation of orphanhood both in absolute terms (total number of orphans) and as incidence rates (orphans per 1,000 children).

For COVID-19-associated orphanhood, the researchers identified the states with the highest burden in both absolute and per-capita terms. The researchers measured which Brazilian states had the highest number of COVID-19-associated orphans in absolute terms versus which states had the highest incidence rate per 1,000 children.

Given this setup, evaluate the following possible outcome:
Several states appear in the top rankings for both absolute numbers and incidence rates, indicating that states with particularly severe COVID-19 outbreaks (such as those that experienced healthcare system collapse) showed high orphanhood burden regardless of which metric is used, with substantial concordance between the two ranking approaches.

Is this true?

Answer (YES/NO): NO